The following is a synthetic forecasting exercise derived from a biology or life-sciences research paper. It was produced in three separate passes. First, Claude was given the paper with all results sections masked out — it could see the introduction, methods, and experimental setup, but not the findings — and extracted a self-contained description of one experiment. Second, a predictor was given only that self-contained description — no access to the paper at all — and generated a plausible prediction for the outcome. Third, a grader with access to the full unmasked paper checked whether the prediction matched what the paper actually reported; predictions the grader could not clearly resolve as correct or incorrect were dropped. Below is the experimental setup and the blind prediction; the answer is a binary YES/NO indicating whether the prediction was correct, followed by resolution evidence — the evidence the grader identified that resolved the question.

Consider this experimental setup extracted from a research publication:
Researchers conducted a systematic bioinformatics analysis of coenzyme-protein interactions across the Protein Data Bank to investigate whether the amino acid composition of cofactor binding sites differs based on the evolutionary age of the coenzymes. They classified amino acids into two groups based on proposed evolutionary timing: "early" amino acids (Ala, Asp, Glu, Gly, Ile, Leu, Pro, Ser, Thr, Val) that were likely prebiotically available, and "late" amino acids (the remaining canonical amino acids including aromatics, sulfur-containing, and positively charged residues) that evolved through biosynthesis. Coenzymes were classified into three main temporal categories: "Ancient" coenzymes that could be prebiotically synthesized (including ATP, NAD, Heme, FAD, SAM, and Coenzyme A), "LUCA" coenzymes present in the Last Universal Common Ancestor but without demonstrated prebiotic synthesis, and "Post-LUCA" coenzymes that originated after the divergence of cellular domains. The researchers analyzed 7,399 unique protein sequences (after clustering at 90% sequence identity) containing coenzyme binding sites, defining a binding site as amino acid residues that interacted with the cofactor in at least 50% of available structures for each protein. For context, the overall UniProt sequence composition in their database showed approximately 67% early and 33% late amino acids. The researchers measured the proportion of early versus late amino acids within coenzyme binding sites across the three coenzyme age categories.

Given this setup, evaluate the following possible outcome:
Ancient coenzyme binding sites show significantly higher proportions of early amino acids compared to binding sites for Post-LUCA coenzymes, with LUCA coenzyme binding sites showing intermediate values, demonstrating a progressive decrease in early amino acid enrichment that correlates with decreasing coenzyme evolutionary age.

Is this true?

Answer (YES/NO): YES